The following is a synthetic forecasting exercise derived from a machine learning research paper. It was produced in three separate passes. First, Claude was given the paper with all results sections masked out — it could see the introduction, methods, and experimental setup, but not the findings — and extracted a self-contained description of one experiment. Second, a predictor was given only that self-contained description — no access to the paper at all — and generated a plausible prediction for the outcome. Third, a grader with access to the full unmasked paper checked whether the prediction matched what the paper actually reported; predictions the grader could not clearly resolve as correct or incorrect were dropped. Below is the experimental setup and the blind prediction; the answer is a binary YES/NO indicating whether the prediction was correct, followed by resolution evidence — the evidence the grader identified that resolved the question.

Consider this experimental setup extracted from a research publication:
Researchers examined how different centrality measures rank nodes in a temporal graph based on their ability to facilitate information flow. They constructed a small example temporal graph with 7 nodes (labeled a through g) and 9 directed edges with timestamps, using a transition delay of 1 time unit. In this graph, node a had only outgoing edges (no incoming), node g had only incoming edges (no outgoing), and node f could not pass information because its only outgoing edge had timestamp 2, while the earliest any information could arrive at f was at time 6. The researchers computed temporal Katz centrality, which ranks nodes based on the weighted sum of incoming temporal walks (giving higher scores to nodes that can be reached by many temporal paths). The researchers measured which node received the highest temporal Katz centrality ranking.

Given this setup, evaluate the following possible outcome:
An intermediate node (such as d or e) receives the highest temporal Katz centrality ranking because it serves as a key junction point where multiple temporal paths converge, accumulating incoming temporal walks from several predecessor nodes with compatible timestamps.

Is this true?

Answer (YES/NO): NO